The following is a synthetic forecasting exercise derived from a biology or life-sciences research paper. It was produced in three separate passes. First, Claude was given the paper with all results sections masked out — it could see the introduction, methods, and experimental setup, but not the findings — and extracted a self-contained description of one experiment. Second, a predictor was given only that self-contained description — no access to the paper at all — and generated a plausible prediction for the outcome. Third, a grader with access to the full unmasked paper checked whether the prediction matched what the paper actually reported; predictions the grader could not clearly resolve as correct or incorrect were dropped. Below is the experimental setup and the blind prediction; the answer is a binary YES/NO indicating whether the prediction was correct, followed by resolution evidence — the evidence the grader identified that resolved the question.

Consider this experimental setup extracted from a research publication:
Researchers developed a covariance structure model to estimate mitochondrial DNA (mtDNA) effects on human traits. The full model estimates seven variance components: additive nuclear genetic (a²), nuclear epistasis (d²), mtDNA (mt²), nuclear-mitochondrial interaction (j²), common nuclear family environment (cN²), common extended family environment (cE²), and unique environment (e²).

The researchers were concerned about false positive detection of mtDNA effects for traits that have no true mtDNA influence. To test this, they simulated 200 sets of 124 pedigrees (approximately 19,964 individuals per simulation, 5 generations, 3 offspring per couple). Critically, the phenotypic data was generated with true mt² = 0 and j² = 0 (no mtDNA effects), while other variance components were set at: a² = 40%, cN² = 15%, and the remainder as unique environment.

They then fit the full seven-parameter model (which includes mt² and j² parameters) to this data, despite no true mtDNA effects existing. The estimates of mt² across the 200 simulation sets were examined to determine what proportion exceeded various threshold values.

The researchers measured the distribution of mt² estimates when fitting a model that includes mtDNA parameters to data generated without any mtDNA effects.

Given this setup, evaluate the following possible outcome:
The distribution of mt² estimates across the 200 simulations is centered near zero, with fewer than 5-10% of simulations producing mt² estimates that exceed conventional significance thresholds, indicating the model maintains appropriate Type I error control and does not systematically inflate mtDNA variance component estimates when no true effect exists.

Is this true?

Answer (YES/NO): YES